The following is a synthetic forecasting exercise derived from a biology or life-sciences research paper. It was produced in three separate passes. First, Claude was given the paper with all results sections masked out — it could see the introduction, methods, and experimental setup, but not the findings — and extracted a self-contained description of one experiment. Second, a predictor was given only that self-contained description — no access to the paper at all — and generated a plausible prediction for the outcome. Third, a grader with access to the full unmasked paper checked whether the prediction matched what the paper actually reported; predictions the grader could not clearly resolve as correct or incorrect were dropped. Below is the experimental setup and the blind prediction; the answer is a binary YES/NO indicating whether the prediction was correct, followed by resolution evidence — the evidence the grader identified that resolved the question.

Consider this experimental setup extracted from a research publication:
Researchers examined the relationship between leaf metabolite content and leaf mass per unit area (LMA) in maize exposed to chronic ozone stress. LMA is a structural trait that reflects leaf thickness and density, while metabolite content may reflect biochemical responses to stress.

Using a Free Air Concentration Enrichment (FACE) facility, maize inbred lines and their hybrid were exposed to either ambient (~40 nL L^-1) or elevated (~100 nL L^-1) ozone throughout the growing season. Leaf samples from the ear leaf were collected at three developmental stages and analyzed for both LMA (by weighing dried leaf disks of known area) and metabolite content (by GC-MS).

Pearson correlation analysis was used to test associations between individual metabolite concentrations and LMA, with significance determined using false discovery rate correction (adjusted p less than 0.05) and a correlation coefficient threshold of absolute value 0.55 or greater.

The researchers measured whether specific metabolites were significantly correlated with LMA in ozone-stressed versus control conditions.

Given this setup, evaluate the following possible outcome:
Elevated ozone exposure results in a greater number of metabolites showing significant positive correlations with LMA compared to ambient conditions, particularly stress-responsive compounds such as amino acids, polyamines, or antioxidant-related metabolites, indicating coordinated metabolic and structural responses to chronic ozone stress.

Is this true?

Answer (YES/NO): NO